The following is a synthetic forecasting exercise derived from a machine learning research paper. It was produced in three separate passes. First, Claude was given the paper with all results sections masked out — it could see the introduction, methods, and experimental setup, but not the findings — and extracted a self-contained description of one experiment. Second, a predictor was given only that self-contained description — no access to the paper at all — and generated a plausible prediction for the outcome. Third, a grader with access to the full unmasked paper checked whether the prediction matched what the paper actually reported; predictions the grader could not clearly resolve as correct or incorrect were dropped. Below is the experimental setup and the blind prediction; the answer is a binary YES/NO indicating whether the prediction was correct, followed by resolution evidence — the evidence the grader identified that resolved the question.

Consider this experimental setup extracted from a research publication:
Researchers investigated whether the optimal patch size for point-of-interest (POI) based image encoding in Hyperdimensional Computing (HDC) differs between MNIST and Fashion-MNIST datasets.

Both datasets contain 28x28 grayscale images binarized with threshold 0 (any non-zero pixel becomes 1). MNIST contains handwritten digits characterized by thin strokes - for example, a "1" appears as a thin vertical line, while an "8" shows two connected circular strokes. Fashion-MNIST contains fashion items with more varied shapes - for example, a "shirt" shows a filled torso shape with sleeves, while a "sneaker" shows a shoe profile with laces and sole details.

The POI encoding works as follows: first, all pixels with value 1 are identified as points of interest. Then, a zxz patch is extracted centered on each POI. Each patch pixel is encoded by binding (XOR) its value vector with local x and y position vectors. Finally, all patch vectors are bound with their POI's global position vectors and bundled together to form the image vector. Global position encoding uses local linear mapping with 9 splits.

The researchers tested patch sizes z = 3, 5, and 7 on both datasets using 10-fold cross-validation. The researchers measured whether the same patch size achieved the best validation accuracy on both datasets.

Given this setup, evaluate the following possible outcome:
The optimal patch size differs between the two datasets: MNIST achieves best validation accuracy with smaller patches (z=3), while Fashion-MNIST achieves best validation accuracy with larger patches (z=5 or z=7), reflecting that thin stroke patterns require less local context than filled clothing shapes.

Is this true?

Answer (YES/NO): NO